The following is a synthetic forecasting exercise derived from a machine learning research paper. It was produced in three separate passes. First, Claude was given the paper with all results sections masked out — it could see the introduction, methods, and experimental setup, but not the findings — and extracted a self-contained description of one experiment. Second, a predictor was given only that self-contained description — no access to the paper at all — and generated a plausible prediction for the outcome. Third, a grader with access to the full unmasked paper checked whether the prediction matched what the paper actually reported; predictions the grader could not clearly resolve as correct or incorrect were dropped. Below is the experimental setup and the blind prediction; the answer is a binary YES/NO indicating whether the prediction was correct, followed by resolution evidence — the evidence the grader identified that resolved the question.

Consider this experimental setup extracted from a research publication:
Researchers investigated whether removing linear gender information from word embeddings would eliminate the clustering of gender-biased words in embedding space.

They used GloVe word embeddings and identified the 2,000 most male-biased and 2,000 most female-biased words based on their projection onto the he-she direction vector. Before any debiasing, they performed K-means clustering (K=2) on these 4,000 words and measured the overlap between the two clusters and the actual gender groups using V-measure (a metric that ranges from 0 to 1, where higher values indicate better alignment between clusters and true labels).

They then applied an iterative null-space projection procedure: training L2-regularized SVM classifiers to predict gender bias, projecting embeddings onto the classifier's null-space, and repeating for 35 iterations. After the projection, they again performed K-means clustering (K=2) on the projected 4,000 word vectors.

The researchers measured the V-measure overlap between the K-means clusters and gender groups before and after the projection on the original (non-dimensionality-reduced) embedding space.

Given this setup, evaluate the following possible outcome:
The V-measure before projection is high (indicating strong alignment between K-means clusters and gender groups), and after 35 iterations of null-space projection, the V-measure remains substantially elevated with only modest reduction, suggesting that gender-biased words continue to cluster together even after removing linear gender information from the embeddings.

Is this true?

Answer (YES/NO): NO